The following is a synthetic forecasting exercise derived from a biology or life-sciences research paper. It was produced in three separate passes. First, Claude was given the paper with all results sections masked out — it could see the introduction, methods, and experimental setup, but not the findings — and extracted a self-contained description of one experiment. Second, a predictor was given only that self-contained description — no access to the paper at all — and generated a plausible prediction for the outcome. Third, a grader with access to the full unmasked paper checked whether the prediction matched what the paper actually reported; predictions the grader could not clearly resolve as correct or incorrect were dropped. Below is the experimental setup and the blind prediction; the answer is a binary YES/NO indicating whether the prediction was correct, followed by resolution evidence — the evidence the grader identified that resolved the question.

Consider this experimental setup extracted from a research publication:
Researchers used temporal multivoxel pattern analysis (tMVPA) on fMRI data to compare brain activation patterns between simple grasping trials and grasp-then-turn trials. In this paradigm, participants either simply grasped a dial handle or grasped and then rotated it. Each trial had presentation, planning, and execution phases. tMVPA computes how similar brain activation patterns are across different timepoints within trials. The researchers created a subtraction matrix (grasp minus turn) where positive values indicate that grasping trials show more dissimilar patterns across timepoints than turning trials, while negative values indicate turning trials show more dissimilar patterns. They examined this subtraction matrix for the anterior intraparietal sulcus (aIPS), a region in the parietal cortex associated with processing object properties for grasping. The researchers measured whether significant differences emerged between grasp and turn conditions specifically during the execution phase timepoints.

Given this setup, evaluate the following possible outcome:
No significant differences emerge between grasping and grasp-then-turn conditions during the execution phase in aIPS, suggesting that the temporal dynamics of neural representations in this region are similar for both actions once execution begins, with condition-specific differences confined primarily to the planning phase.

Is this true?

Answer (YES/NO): NO